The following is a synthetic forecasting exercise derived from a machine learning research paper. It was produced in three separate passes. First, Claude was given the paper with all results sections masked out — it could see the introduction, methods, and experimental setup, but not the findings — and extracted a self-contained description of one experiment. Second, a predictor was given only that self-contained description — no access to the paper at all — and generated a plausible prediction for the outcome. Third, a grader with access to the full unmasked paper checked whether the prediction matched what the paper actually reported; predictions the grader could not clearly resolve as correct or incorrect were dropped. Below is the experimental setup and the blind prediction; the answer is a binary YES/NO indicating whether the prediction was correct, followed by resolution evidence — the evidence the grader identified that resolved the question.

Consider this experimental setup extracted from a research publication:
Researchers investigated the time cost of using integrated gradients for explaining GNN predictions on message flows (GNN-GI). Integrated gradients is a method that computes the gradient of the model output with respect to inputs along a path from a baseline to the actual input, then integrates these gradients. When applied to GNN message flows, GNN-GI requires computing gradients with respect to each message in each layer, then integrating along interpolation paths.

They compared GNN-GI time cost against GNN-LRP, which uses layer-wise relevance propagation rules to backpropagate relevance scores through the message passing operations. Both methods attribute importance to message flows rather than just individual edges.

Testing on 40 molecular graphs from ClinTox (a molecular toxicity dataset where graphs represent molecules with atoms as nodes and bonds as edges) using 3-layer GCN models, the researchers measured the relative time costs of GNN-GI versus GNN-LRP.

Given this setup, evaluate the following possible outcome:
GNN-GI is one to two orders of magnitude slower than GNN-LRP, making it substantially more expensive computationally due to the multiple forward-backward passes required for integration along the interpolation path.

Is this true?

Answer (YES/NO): NO